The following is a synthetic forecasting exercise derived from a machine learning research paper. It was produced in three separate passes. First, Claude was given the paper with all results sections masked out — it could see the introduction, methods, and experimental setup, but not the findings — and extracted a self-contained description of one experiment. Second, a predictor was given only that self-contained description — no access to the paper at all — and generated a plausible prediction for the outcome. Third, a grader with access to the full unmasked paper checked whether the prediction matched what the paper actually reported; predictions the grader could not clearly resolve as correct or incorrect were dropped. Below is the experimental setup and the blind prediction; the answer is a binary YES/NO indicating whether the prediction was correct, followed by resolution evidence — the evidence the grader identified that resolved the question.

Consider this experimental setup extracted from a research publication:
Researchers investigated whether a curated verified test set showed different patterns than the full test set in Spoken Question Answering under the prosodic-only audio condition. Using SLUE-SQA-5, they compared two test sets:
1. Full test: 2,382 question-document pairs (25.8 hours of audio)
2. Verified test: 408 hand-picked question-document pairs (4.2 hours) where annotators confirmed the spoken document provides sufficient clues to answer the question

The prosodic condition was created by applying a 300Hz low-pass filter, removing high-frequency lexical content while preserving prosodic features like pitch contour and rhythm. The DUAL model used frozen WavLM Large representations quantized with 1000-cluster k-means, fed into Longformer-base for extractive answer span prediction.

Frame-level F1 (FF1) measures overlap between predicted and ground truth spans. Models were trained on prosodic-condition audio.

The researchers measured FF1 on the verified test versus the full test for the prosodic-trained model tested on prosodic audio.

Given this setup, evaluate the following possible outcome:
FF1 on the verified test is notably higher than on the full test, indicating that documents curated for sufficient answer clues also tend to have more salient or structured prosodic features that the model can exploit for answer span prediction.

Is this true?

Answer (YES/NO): NO